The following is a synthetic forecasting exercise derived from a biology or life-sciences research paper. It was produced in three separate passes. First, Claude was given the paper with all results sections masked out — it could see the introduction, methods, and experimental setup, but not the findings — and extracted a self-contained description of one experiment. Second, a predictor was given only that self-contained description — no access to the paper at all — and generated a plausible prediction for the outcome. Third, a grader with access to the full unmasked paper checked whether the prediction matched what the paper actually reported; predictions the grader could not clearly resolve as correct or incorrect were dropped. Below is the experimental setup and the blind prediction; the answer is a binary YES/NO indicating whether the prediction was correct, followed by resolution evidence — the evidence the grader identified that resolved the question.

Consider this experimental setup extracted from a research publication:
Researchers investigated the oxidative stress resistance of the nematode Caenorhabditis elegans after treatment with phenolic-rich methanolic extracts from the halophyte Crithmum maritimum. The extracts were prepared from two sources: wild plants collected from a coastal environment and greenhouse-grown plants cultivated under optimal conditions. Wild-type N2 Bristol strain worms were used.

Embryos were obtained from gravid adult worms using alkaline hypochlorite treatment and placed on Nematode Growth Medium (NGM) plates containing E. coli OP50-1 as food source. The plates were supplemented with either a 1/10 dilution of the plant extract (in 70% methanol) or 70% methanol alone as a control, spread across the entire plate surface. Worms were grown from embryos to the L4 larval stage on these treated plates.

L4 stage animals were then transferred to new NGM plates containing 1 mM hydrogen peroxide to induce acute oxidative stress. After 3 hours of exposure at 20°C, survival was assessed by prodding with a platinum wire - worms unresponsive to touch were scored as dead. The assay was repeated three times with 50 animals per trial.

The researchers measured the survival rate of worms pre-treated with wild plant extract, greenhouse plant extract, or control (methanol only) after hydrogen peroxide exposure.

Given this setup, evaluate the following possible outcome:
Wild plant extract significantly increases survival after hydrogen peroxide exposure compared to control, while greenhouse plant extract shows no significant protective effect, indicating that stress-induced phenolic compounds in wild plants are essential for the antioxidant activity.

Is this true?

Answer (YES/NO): NO